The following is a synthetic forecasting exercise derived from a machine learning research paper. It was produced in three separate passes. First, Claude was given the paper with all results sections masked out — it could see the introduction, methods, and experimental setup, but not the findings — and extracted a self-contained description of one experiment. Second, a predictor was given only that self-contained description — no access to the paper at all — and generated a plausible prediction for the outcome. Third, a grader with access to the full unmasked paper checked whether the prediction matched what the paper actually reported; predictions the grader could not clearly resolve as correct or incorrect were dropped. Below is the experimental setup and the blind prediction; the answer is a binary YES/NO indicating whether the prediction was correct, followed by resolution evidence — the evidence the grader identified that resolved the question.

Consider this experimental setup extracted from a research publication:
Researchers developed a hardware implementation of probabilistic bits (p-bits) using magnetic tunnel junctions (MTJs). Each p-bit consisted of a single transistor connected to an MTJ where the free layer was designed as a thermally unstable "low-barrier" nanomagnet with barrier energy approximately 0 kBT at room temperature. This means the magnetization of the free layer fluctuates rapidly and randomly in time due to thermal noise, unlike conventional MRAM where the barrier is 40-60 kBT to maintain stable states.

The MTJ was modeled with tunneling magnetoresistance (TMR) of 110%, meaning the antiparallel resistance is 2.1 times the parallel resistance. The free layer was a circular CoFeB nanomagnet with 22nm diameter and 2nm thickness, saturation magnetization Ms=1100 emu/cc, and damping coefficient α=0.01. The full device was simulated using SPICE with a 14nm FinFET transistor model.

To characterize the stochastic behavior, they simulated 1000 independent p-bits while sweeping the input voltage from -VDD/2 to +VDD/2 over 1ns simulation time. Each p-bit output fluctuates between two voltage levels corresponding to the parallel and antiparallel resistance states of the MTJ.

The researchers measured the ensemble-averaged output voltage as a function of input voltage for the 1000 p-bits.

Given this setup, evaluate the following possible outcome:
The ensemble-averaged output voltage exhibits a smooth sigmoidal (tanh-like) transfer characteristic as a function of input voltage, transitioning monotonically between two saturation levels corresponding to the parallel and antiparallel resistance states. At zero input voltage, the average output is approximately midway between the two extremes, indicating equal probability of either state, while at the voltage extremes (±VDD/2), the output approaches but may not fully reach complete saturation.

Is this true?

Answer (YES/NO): YES